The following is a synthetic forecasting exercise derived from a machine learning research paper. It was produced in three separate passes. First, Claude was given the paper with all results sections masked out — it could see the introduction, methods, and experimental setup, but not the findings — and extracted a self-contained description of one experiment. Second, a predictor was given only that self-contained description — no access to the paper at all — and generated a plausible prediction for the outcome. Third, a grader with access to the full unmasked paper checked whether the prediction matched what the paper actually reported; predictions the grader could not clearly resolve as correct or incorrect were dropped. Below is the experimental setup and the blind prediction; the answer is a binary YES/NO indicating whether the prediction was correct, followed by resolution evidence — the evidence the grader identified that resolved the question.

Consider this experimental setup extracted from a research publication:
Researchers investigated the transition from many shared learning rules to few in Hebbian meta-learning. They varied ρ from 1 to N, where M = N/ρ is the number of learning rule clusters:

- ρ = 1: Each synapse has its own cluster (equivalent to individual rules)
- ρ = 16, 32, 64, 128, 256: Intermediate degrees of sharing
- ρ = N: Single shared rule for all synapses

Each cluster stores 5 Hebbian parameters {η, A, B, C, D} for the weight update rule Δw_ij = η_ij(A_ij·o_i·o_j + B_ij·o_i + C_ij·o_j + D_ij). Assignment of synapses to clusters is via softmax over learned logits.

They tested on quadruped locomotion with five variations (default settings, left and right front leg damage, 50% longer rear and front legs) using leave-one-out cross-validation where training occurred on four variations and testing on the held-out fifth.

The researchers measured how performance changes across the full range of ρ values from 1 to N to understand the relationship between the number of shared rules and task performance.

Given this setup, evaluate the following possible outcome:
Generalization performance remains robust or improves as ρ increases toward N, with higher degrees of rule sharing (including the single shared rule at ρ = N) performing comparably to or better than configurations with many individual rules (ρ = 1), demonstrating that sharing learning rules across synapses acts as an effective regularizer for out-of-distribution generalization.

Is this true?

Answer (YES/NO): NO